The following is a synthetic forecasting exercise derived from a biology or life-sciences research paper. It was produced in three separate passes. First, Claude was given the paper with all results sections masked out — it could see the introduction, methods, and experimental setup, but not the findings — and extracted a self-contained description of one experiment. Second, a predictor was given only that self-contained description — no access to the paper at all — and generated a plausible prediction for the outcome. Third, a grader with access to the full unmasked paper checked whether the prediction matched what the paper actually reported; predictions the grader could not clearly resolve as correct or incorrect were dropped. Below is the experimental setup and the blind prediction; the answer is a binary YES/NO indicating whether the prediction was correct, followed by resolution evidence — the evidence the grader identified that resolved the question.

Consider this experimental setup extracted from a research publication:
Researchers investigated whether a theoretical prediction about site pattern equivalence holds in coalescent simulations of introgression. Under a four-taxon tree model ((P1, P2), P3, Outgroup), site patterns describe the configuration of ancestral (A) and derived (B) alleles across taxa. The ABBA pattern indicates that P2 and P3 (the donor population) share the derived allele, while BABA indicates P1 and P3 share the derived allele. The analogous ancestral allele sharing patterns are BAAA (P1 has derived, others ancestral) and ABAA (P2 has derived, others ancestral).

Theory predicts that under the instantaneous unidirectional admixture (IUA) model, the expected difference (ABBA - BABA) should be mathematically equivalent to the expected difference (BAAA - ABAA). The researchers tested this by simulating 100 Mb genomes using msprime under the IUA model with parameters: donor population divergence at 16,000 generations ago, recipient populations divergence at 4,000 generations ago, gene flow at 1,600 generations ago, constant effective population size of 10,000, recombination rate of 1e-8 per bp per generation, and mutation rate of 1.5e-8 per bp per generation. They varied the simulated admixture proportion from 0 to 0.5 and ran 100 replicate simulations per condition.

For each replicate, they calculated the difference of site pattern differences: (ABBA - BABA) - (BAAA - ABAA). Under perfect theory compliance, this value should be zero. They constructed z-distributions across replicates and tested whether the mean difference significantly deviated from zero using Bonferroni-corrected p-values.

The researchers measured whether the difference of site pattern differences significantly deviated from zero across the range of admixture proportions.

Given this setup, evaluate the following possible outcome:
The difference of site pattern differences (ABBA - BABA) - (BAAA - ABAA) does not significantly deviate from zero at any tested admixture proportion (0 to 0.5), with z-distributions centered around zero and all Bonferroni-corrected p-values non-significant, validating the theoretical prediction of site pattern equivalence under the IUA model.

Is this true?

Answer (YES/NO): YES